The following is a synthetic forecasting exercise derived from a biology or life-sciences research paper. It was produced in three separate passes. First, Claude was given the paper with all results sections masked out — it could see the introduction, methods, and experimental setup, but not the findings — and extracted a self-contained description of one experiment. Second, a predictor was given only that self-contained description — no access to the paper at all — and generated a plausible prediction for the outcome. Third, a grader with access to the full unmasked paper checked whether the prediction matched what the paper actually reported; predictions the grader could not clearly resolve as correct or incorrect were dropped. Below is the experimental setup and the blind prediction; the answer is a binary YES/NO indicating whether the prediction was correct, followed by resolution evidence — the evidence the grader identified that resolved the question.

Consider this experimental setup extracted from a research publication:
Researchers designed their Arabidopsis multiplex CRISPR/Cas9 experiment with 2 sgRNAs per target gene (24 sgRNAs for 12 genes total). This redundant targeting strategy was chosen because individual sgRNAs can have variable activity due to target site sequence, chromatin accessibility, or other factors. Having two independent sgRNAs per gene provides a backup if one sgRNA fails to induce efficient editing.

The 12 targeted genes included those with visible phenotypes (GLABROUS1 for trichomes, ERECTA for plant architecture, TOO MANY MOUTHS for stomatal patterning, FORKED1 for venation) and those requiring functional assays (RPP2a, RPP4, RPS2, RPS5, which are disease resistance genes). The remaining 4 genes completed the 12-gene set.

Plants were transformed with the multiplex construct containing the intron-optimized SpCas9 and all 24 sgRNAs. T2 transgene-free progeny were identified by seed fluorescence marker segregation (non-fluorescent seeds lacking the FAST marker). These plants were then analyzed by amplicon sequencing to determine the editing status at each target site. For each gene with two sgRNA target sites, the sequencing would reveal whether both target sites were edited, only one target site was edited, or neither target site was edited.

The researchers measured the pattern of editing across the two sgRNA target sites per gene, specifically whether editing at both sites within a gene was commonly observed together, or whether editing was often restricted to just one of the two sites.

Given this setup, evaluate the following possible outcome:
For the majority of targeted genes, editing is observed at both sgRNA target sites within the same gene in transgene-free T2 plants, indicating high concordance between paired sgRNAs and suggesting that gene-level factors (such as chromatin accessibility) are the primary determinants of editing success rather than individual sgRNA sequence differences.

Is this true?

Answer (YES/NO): YES